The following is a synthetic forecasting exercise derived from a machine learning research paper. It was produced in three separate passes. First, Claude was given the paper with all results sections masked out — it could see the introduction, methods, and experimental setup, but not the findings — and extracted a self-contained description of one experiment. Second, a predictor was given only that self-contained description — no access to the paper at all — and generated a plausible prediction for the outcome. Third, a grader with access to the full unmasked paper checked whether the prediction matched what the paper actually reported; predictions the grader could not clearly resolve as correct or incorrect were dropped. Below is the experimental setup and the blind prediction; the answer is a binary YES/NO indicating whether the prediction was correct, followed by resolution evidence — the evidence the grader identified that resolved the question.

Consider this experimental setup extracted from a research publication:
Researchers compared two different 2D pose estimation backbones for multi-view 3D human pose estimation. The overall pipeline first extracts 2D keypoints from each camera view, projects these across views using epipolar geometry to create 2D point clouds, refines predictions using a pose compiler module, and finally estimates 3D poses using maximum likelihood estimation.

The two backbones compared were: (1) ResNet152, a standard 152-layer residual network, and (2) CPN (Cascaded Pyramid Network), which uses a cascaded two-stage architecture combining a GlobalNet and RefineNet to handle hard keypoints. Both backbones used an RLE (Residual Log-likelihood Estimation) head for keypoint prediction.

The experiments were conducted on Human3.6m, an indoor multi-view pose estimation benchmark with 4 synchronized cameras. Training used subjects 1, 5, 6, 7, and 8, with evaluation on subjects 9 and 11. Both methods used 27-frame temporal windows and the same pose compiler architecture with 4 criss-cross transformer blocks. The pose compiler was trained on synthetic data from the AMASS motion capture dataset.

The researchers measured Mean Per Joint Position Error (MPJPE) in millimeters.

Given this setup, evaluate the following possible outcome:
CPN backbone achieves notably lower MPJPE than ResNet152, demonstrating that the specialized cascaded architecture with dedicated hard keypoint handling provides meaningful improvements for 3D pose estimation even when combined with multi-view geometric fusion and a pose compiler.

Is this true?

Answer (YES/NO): YES